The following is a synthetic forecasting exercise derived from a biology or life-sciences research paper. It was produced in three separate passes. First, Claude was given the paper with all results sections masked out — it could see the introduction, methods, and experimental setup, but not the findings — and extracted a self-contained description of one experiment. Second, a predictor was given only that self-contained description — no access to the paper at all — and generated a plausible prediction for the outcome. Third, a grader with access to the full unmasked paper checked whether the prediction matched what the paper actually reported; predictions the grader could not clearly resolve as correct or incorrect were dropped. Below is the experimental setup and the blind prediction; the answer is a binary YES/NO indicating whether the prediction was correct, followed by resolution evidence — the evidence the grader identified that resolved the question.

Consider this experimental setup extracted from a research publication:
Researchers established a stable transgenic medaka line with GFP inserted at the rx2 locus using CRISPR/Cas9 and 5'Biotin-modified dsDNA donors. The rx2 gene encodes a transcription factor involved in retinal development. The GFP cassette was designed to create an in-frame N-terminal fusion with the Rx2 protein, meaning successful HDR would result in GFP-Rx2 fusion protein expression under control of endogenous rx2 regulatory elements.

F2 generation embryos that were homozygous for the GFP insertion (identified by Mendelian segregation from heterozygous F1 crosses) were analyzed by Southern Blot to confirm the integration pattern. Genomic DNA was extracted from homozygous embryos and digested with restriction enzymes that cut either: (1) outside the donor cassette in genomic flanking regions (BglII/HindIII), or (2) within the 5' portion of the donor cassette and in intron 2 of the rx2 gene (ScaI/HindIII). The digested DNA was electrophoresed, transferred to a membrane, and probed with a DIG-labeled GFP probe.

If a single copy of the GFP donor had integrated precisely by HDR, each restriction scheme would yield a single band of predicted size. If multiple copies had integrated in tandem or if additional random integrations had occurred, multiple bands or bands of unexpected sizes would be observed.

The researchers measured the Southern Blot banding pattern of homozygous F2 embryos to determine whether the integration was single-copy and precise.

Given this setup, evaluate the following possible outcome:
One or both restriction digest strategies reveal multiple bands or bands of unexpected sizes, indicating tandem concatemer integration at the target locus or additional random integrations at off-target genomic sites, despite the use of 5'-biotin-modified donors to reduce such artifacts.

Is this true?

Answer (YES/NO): NO